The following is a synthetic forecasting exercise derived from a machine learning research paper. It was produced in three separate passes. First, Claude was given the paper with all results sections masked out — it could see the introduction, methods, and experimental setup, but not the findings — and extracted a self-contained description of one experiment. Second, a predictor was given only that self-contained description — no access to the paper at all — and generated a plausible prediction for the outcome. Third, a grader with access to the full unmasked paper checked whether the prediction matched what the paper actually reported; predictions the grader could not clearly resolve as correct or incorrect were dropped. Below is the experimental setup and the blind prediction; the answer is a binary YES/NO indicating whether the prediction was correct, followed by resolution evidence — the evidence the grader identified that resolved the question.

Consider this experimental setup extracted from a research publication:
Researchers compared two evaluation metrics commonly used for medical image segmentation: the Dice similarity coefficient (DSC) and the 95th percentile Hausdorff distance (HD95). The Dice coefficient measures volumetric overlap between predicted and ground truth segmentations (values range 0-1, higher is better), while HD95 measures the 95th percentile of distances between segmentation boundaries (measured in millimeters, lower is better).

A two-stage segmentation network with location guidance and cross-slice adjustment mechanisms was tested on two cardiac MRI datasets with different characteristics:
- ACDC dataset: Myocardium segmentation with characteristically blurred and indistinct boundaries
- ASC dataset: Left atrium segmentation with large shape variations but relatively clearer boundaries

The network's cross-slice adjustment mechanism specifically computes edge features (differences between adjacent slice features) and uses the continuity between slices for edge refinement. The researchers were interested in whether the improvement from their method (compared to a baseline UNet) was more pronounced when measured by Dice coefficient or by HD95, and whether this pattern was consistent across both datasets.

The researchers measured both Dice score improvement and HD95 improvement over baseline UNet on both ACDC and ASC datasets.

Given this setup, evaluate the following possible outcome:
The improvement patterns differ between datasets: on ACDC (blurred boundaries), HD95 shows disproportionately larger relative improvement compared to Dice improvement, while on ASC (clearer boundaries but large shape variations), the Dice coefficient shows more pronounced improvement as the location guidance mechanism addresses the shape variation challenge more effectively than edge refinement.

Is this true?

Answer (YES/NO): NO